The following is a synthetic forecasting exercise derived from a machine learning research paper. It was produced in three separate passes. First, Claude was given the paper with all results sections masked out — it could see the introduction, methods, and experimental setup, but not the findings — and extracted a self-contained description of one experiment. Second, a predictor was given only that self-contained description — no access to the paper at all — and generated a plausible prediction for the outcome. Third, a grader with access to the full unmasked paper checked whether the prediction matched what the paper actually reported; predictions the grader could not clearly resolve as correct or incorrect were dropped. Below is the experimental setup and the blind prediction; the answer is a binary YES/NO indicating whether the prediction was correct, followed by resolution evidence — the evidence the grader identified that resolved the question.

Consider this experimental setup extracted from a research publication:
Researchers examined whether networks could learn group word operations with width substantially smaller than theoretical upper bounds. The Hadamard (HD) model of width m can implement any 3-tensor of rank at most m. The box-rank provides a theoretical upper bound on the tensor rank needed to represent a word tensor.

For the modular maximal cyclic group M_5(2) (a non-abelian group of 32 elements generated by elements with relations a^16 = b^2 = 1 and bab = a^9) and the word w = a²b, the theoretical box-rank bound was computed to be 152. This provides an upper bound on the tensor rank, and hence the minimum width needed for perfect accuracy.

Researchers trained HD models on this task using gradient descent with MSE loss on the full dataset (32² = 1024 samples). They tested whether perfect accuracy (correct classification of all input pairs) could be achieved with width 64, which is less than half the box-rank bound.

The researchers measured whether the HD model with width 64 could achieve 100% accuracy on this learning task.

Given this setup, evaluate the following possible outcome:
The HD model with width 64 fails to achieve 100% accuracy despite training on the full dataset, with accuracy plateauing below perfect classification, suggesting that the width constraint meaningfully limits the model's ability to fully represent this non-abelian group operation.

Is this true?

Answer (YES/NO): NO